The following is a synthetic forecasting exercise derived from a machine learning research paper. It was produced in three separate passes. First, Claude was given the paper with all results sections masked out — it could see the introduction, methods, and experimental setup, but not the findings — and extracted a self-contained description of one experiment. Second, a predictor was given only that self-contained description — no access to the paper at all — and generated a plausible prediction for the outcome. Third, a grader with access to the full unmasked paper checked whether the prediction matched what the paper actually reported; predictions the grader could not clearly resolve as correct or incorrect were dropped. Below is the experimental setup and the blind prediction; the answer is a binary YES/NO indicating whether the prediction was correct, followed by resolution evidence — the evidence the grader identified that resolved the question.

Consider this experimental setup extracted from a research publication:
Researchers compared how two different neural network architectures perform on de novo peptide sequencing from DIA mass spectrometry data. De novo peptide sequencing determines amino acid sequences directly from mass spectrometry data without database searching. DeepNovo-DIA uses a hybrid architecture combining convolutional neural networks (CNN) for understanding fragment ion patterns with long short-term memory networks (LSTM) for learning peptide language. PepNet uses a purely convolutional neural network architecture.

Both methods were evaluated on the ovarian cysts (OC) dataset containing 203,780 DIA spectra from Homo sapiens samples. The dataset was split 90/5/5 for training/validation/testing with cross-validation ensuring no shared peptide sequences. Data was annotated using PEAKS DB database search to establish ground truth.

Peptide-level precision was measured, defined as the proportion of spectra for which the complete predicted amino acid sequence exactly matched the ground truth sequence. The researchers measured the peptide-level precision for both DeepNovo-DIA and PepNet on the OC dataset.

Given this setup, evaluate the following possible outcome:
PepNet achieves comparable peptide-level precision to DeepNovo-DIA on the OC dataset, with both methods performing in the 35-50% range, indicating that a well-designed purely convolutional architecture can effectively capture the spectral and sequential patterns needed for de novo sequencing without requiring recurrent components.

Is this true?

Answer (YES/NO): NO